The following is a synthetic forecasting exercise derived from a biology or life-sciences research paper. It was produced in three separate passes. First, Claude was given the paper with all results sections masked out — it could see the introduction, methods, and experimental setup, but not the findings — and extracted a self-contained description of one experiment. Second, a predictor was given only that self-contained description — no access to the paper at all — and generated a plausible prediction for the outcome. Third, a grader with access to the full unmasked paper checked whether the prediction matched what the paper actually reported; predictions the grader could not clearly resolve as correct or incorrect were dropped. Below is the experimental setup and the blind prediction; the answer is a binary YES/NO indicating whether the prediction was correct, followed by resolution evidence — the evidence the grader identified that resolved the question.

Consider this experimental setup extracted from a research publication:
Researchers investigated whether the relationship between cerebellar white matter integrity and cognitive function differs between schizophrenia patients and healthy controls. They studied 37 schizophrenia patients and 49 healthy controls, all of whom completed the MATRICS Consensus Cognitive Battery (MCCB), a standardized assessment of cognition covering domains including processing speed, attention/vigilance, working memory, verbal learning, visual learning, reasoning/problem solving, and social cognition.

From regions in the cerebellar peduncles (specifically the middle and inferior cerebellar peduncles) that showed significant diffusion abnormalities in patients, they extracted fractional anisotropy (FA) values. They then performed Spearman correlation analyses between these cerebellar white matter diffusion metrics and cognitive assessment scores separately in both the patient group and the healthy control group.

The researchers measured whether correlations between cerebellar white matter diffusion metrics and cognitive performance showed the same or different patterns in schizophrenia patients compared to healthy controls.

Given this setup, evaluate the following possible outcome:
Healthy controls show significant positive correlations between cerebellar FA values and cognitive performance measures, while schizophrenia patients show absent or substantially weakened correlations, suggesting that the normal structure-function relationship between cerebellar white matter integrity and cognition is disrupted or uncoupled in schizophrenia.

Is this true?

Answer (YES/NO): YES